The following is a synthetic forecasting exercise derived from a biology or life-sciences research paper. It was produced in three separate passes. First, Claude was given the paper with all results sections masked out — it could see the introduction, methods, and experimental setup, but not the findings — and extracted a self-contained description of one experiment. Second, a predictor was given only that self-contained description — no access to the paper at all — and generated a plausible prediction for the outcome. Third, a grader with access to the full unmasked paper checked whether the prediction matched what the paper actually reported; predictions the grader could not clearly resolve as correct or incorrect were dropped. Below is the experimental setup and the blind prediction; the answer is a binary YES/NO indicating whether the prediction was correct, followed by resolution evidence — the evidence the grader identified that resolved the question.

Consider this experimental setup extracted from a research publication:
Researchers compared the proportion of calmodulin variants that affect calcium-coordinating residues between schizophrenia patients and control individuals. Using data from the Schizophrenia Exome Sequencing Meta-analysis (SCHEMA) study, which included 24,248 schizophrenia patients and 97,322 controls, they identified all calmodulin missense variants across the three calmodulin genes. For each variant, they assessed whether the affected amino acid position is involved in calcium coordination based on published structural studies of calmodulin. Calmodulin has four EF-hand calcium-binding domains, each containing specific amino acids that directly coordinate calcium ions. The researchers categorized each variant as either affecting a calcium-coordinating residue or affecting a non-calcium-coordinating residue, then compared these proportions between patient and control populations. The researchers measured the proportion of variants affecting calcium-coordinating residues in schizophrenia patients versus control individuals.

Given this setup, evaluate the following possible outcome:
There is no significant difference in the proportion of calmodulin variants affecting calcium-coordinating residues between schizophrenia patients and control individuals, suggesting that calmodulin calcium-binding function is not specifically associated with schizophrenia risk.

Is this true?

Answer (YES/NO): NO